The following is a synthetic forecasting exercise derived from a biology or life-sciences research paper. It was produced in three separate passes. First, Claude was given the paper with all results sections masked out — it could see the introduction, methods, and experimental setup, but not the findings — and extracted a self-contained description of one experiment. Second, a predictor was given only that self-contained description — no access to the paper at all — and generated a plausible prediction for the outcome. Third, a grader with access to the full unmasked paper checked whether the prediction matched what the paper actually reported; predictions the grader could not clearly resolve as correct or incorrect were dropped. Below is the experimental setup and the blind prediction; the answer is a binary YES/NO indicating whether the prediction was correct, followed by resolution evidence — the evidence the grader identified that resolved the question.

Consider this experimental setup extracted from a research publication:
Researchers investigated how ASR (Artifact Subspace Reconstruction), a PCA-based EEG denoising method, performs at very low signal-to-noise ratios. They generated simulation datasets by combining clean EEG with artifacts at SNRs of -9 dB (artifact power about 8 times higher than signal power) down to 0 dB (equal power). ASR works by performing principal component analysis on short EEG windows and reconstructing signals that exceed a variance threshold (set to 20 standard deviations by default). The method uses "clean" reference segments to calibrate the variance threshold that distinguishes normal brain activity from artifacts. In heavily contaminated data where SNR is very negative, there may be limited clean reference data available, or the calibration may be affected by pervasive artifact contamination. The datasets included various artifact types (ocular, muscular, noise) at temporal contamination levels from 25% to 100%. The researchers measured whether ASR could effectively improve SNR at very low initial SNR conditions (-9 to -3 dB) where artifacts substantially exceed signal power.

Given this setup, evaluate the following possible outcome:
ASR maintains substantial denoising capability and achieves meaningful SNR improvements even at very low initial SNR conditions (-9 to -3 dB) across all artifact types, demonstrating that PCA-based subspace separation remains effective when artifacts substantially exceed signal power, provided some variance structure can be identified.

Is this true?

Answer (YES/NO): NO